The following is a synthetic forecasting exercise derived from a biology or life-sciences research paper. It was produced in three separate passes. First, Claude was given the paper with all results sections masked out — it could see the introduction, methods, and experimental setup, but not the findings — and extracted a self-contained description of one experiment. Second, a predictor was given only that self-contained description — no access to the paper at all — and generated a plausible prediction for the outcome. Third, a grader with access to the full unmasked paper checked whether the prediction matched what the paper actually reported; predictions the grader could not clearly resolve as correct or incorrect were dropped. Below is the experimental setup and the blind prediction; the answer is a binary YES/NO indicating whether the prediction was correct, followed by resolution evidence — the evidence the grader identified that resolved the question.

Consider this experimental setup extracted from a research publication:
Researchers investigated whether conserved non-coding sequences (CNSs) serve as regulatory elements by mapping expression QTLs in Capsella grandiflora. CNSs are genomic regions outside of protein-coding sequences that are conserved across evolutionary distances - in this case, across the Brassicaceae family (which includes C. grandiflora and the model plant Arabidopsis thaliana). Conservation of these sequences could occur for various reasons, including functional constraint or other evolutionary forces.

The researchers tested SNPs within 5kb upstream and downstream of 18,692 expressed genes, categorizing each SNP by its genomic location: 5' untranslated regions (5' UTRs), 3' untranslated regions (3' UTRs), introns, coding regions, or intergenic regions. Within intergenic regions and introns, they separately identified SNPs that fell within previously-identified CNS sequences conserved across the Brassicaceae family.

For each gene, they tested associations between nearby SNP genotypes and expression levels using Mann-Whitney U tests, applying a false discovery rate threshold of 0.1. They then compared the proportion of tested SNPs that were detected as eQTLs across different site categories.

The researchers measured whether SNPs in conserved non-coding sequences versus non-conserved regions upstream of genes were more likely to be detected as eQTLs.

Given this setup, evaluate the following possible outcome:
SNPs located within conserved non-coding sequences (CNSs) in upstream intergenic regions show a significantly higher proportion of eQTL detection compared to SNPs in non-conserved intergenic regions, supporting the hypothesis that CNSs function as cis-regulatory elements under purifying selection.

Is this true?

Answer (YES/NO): YES